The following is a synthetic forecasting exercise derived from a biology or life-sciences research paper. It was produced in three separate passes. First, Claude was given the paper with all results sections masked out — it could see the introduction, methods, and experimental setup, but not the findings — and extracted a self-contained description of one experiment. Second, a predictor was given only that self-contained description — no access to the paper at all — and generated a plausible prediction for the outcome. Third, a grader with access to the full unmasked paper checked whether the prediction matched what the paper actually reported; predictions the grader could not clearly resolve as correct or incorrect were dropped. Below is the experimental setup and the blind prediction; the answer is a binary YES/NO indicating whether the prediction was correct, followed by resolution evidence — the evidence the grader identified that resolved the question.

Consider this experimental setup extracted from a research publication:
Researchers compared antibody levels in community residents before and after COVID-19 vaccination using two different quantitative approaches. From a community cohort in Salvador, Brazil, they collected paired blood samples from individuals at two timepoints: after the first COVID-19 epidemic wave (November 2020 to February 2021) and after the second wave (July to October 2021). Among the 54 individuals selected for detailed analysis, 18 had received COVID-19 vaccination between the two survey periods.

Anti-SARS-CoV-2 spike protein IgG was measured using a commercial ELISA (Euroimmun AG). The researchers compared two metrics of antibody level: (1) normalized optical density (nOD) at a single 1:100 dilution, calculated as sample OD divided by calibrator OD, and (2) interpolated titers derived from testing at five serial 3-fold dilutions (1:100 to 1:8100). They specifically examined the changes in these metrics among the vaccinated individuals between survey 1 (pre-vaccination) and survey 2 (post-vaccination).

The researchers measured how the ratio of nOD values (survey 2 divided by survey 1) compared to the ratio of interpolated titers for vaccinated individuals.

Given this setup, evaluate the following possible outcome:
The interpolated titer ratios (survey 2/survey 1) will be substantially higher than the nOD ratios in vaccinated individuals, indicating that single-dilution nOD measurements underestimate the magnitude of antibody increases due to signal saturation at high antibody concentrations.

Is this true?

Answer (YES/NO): YES